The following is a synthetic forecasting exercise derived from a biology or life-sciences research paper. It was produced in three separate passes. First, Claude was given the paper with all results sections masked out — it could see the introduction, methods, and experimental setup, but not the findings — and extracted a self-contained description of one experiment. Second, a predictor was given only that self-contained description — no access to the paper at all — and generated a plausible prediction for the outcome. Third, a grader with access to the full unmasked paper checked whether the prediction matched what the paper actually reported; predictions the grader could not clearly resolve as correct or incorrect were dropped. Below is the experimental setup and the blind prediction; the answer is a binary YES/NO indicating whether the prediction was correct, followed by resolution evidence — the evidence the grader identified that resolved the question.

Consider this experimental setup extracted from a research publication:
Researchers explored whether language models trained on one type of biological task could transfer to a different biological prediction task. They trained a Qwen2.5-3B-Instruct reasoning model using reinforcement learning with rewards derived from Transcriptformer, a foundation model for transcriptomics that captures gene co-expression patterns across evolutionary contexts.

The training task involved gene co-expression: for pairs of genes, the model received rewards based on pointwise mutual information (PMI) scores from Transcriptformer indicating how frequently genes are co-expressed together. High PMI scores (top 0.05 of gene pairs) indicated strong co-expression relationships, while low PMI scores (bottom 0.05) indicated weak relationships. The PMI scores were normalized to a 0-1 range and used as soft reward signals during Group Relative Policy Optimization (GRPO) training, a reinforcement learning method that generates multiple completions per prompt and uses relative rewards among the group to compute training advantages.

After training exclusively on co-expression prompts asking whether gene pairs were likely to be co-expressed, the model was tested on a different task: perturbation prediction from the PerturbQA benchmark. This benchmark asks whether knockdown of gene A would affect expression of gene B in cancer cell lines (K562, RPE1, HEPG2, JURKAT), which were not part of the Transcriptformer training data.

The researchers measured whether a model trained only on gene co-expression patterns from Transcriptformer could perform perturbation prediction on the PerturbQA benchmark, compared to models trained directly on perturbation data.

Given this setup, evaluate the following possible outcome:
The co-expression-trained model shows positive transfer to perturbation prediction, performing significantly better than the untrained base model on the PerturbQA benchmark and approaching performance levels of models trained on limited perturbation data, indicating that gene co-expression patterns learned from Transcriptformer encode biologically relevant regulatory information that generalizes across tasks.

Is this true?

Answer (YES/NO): YES